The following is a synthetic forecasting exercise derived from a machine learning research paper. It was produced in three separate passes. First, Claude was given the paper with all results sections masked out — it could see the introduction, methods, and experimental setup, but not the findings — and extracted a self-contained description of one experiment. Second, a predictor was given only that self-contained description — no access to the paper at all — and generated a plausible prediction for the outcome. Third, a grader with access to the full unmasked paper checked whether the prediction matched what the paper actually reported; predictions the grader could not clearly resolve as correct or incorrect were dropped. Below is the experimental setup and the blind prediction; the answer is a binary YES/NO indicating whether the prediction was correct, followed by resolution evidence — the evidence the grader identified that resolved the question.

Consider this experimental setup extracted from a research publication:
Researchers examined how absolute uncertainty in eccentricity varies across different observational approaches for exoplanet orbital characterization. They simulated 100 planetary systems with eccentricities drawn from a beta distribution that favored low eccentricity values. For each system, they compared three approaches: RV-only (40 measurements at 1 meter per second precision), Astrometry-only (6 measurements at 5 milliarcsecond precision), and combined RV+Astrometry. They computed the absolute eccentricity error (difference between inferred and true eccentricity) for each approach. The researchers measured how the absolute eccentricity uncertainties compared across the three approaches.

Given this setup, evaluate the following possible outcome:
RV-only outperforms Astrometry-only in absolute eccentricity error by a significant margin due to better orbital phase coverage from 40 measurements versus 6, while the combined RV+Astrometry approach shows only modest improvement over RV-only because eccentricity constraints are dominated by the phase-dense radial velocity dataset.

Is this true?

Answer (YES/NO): NO